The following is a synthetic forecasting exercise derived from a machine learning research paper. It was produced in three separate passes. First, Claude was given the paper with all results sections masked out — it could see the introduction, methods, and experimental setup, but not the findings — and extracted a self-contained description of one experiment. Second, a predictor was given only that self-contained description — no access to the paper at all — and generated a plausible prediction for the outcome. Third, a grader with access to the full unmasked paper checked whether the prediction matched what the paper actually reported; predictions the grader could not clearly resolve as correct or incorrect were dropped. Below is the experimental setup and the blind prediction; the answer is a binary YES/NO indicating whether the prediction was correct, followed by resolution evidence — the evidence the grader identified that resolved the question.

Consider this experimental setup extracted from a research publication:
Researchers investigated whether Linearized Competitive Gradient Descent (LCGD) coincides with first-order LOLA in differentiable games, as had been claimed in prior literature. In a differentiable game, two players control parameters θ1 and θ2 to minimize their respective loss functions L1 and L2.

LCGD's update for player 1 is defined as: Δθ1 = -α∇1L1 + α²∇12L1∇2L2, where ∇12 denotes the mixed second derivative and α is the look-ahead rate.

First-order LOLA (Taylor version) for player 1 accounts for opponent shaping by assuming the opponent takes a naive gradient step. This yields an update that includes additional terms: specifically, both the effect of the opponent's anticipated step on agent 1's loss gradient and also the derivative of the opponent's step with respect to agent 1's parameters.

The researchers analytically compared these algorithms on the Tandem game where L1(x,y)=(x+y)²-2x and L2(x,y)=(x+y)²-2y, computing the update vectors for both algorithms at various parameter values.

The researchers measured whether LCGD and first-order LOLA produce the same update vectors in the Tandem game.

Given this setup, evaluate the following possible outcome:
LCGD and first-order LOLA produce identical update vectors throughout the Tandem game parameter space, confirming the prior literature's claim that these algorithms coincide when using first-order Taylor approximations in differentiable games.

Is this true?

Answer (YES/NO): NO